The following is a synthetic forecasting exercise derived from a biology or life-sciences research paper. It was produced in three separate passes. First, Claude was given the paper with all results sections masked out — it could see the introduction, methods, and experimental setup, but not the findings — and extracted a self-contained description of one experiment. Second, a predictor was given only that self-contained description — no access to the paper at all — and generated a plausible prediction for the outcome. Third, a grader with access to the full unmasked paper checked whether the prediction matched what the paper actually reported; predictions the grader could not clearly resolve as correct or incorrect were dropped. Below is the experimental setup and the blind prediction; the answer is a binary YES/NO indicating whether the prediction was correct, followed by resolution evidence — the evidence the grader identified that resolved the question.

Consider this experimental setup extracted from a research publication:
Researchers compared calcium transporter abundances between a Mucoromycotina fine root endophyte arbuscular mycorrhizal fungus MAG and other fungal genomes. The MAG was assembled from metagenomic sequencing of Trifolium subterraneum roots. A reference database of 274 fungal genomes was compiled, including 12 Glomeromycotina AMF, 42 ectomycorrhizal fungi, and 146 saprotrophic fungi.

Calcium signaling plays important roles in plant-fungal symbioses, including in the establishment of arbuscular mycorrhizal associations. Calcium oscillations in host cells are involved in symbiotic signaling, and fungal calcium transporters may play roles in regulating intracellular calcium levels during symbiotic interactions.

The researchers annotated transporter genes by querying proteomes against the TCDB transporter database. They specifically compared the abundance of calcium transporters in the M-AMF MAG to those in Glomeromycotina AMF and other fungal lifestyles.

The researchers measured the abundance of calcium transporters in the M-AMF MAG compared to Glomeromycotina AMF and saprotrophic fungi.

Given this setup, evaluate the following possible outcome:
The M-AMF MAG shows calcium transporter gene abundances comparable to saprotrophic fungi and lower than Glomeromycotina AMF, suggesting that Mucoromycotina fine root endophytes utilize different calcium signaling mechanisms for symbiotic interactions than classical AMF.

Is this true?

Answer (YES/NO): NO